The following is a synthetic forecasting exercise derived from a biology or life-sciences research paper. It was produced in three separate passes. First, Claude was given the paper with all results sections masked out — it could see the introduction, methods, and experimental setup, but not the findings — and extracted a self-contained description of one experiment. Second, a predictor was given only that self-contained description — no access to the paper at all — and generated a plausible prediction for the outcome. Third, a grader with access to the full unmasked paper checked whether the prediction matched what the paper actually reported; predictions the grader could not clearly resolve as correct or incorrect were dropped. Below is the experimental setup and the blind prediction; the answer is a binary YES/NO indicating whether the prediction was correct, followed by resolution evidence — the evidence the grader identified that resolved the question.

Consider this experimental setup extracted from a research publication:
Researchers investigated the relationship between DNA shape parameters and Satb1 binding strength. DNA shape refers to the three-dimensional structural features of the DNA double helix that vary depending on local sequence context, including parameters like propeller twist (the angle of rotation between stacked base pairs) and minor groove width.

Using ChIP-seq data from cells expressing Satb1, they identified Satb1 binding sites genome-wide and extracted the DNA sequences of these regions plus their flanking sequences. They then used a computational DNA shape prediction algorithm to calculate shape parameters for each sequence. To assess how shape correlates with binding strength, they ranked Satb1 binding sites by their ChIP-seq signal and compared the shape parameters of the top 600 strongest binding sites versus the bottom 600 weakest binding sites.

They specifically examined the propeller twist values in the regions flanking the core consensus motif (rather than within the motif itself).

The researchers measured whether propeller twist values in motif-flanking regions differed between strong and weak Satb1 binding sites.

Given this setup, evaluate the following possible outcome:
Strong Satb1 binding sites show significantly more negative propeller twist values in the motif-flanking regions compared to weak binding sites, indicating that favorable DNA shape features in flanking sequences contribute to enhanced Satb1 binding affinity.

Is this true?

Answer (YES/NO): YES